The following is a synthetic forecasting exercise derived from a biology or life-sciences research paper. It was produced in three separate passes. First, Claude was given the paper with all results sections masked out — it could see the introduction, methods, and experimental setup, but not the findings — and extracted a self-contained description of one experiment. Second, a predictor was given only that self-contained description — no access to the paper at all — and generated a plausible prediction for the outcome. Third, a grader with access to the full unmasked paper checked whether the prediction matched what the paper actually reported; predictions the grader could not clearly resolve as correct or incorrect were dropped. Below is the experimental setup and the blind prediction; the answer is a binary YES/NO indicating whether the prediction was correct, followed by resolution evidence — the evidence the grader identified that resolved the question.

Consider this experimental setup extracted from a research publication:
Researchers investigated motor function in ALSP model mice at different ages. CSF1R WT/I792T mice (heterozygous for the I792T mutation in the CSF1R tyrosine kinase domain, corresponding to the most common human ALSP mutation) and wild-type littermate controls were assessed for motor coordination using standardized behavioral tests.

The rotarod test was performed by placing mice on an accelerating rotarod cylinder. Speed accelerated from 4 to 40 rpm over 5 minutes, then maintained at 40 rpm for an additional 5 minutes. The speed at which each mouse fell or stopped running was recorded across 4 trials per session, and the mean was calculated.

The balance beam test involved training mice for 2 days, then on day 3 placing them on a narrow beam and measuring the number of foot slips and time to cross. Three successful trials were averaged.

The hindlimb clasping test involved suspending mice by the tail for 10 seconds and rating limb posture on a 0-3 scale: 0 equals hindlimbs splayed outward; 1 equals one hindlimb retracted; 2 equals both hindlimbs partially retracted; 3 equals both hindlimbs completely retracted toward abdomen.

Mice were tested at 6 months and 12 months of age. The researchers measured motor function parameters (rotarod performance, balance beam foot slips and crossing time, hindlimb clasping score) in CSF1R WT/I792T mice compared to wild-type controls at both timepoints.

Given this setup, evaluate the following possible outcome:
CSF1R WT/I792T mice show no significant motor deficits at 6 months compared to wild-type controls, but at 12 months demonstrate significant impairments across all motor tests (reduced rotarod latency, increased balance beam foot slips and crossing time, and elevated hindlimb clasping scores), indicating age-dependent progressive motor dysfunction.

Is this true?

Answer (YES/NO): NO